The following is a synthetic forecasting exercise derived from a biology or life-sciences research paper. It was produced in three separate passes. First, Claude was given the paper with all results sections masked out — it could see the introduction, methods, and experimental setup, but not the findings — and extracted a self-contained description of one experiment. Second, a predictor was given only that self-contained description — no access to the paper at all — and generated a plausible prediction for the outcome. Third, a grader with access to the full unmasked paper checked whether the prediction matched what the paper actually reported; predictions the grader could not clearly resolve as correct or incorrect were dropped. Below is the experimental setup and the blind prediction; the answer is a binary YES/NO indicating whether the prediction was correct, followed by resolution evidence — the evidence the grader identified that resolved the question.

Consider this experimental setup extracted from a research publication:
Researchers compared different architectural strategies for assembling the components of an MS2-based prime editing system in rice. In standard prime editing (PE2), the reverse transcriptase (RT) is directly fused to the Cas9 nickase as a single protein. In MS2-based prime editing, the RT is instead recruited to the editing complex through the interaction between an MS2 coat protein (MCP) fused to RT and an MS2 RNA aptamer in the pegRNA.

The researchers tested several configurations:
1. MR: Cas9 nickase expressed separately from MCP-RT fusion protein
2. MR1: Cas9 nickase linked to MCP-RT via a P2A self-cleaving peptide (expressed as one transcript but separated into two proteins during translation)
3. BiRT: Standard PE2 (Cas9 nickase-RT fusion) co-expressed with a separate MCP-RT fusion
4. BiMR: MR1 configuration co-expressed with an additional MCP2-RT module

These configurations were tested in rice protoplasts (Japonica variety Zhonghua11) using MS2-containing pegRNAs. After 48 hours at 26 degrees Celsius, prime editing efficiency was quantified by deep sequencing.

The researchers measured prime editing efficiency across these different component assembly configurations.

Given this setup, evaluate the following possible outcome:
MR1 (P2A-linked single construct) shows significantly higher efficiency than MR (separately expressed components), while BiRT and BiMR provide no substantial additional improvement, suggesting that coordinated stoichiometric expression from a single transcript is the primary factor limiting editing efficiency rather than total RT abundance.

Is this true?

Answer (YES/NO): NO